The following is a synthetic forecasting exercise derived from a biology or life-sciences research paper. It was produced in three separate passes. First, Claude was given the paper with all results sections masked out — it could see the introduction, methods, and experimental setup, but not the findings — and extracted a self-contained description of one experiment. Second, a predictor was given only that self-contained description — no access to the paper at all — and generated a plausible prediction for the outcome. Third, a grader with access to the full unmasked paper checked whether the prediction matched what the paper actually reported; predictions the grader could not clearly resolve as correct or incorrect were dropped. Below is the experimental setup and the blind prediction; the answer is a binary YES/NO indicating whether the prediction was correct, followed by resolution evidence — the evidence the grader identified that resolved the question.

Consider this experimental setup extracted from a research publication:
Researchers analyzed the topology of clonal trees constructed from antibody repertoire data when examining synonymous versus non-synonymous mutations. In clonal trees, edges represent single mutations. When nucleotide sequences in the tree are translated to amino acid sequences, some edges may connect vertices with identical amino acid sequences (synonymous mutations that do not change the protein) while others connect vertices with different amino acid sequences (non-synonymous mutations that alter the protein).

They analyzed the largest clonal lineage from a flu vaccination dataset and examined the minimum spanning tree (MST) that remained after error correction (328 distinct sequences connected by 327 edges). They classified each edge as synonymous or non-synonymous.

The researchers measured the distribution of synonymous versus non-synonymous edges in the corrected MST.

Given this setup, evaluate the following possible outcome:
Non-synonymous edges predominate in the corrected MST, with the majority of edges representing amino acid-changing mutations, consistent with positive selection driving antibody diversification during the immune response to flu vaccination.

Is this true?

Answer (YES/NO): YES